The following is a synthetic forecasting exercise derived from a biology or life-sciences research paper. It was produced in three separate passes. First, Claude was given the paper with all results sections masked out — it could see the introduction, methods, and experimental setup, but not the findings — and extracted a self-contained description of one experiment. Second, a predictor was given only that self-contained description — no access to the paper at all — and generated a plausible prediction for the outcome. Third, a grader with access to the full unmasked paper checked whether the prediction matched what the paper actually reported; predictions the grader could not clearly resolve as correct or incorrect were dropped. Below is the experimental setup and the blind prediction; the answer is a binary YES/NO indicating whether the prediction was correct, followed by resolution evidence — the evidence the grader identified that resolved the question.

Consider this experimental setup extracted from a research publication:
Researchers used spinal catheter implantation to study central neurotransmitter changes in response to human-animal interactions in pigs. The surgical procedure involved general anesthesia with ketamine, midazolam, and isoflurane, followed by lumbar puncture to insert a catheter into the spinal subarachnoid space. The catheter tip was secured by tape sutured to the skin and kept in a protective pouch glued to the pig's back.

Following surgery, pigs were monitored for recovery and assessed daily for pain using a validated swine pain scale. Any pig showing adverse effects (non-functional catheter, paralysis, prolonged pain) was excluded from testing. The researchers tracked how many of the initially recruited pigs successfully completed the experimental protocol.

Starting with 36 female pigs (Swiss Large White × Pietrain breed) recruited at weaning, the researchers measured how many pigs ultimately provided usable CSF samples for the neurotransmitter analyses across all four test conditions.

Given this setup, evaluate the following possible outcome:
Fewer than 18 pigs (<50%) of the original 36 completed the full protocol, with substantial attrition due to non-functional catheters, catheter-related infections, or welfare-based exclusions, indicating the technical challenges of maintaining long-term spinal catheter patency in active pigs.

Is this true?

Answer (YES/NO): YES